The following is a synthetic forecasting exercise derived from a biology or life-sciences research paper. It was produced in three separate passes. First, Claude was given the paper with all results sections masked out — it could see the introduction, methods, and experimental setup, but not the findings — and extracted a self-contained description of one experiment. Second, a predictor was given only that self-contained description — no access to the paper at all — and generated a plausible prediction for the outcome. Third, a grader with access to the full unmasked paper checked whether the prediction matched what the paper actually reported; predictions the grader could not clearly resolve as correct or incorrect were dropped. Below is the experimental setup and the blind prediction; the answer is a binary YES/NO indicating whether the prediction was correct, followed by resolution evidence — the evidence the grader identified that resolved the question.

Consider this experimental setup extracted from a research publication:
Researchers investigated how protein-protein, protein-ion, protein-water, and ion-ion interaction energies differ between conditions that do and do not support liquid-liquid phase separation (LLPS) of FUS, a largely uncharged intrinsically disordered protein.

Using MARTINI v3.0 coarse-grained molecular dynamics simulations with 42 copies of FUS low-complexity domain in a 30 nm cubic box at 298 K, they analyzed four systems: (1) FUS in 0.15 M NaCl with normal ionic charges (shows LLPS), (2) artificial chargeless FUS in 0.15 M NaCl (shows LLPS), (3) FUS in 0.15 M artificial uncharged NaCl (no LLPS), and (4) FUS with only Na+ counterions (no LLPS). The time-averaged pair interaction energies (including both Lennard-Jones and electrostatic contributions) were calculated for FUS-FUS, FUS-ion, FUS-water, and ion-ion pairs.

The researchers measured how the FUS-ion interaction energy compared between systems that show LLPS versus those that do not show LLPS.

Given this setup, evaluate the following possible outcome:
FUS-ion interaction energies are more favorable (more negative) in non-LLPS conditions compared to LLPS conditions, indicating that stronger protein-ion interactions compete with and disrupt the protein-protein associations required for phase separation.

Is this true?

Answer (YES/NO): NO